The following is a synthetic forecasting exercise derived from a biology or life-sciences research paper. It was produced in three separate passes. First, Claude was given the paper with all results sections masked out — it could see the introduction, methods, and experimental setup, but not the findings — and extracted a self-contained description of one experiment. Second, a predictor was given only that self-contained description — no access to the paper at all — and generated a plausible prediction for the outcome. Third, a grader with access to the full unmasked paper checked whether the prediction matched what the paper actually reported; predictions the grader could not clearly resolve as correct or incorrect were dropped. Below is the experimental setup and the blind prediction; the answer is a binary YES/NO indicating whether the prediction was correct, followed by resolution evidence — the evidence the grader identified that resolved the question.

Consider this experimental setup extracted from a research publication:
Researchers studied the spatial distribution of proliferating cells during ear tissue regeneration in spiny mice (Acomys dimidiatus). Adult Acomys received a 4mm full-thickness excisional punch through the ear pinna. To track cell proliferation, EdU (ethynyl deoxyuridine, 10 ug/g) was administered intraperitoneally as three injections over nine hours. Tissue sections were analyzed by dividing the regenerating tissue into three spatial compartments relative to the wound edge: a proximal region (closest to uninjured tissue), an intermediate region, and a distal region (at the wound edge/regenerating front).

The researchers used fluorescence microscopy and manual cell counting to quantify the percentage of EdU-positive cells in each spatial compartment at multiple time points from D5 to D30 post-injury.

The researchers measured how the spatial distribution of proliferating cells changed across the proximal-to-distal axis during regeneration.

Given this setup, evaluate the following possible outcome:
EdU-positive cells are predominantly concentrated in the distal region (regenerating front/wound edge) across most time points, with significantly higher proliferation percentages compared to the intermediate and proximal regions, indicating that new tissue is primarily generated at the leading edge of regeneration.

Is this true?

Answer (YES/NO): YES